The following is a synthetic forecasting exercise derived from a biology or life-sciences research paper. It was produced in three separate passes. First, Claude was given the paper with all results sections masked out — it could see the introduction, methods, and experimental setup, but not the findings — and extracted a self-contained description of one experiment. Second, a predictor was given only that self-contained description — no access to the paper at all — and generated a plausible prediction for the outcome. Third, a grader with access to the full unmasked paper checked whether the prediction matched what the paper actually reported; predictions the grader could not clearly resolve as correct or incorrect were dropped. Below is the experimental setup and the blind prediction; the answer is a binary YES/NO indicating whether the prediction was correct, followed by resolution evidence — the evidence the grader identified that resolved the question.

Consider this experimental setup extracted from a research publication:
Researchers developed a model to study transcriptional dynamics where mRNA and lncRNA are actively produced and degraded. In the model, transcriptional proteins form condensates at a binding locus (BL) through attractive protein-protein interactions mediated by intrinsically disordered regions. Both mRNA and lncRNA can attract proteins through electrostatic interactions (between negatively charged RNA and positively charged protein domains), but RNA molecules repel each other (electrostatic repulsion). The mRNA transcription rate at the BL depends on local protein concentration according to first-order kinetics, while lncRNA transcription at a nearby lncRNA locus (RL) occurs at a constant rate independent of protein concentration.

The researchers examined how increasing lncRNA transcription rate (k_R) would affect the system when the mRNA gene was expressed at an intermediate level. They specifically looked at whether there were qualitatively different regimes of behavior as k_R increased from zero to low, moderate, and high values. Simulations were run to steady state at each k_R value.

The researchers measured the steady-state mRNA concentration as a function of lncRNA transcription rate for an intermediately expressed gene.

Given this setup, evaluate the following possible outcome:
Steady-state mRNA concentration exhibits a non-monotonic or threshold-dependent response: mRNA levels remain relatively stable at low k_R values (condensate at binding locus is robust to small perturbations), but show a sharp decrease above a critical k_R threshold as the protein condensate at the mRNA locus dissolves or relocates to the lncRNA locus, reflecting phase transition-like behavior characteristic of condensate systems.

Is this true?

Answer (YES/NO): NO